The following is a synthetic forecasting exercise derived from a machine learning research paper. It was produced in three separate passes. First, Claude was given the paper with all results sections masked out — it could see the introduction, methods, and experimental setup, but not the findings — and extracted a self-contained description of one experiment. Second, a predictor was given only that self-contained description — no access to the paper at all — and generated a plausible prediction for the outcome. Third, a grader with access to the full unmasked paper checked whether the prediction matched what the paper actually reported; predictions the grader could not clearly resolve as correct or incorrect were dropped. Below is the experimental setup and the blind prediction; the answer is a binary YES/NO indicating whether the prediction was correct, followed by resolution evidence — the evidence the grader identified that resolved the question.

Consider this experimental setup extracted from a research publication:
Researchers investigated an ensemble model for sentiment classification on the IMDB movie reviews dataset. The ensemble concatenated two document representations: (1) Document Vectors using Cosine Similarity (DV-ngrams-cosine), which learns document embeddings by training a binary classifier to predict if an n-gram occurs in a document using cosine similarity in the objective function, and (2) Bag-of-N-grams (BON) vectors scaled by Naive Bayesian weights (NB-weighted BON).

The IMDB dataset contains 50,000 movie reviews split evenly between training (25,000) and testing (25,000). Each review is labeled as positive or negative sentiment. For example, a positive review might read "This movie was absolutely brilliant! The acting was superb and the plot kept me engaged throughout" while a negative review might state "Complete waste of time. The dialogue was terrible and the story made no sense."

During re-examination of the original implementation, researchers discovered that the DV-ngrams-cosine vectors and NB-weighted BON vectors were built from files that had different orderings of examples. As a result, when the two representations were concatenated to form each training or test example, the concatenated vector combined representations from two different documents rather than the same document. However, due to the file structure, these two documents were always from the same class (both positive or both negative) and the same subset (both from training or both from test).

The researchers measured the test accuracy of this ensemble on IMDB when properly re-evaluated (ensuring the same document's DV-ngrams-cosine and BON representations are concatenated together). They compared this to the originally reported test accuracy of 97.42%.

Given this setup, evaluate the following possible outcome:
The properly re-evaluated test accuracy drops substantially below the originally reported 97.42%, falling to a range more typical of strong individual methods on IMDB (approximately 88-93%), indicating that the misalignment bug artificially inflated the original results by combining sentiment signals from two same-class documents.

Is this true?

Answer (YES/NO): NO